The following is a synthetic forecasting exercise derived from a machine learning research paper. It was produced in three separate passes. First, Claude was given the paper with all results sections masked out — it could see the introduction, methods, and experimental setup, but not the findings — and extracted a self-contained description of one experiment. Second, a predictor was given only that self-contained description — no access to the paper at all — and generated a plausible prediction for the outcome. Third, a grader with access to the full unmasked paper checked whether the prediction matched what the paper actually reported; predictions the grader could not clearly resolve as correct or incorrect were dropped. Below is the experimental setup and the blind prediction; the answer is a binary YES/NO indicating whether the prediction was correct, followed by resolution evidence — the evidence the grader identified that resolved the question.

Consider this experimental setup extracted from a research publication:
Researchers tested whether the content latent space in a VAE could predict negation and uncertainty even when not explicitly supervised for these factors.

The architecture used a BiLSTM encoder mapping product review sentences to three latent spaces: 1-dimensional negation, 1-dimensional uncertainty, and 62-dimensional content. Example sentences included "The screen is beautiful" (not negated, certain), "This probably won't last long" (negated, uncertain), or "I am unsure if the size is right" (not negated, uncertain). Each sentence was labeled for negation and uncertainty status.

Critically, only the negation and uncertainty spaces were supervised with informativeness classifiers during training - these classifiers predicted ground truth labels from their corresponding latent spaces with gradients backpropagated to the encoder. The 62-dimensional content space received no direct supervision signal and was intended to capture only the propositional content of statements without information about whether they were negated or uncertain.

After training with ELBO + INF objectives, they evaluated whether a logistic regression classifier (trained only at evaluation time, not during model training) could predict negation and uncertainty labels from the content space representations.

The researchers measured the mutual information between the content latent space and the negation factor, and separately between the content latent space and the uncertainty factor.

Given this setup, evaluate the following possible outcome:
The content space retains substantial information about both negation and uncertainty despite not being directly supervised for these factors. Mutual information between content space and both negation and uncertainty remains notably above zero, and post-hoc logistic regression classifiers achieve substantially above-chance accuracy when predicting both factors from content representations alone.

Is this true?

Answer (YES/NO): YES